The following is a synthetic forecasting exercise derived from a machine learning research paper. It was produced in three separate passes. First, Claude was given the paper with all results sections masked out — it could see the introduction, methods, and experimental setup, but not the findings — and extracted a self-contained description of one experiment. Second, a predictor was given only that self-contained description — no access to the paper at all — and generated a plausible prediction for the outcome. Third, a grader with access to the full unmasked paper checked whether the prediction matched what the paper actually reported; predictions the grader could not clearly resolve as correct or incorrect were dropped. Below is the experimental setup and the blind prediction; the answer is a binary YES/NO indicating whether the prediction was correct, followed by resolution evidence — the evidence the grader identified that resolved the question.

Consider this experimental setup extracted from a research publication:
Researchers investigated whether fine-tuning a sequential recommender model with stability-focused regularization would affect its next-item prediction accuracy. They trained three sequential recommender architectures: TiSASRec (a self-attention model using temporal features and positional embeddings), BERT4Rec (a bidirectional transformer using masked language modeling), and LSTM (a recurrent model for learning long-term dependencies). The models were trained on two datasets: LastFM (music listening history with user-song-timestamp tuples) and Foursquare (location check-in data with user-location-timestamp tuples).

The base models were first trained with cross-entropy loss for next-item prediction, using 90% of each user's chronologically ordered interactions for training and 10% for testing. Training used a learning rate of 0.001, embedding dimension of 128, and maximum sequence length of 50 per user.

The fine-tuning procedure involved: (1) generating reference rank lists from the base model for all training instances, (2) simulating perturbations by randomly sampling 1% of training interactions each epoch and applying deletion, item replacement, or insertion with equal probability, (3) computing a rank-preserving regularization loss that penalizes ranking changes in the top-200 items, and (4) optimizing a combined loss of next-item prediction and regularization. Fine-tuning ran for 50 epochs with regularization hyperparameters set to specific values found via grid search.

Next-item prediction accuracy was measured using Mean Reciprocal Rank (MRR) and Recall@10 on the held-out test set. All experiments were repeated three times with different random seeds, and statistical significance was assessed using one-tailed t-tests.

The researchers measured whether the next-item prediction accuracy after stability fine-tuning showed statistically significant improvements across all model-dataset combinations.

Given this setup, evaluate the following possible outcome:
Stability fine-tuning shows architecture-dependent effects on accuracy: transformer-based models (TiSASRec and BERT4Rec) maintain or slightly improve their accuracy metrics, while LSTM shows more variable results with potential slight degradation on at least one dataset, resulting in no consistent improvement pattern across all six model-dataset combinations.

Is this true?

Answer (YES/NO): NO